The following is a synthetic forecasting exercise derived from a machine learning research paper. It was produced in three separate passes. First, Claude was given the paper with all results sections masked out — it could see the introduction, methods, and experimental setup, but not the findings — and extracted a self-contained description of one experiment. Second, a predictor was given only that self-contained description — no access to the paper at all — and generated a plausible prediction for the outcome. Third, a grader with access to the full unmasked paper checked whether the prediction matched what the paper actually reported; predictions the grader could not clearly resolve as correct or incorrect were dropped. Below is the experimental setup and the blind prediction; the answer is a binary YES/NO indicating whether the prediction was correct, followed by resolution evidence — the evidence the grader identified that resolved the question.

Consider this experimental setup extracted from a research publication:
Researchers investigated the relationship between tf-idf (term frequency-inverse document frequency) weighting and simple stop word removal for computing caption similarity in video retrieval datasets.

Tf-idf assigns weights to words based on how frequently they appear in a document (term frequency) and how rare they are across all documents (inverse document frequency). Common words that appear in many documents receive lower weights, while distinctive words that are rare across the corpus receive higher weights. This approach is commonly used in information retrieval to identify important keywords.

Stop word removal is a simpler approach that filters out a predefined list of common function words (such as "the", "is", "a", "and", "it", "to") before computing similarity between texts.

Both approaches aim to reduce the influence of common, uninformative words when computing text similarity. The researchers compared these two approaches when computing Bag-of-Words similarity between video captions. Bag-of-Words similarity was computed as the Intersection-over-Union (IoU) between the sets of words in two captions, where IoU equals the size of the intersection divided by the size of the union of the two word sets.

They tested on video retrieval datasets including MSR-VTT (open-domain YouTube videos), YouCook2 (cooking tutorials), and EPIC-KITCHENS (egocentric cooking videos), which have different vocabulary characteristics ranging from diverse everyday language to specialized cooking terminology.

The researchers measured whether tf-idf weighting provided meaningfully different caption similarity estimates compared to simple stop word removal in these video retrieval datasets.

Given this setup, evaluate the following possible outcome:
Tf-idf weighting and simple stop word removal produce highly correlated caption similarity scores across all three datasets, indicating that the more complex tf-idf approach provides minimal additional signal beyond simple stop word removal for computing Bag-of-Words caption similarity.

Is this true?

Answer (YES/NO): YES